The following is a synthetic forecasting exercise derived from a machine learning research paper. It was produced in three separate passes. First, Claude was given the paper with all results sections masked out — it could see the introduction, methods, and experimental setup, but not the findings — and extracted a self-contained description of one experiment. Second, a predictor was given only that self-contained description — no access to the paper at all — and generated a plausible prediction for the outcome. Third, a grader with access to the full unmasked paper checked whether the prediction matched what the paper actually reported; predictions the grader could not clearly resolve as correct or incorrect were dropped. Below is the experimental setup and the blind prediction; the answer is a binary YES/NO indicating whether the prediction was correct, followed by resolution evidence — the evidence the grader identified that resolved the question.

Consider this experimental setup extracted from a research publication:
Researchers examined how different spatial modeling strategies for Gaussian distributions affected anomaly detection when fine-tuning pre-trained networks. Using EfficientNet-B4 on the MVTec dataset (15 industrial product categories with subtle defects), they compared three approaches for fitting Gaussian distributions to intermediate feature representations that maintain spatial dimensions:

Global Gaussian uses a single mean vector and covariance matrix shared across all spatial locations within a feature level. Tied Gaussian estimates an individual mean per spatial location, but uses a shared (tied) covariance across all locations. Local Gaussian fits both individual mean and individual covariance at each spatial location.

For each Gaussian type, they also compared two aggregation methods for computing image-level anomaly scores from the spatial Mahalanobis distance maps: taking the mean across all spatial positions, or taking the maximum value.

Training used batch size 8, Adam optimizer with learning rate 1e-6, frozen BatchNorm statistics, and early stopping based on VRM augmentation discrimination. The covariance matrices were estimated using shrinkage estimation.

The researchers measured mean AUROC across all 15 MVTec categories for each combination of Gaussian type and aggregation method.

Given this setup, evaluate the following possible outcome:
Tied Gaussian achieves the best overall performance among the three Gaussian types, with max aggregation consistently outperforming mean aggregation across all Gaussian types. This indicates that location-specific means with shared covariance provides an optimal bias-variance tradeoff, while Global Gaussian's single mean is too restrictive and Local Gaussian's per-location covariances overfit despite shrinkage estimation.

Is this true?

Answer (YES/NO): NO